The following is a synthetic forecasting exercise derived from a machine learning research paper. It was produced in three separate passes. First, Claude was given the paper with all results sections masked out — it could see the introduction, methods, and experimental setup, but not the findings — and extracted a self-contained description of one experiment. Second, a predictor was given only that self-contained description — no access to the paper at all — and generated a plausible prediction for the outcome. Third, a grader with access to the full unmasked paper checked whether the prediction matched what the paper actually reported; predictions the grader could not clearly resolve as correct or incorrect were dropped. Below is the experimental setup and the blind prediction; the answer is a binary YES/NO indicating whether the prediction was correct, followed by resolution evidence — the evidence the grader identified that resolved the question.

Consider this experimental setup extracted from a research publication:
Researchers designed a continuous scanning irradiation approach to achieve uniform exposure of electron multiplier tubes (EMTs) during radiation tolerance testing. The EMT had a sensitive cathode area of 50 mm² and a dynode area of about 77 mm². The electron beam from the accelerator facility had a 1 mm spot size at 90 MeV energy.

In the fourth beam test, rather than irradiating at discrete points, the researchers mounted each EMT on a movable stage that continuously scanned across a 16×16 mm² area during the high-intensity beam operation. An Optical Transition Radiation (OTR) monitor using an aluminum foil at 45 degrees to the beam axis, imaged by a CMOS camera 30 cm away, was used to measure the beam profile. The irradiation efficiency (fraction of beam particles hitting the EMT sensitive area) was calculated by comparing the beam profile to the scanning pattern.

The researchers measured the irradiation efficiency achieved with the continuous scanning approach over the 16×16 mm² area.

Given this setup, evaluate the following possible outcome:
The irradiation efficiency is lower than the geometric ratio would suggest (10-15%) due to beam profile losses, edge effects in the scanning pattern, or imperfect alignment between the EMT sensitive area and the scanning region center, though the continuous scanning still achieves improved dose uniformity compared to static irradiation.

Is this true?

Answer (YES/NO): NO